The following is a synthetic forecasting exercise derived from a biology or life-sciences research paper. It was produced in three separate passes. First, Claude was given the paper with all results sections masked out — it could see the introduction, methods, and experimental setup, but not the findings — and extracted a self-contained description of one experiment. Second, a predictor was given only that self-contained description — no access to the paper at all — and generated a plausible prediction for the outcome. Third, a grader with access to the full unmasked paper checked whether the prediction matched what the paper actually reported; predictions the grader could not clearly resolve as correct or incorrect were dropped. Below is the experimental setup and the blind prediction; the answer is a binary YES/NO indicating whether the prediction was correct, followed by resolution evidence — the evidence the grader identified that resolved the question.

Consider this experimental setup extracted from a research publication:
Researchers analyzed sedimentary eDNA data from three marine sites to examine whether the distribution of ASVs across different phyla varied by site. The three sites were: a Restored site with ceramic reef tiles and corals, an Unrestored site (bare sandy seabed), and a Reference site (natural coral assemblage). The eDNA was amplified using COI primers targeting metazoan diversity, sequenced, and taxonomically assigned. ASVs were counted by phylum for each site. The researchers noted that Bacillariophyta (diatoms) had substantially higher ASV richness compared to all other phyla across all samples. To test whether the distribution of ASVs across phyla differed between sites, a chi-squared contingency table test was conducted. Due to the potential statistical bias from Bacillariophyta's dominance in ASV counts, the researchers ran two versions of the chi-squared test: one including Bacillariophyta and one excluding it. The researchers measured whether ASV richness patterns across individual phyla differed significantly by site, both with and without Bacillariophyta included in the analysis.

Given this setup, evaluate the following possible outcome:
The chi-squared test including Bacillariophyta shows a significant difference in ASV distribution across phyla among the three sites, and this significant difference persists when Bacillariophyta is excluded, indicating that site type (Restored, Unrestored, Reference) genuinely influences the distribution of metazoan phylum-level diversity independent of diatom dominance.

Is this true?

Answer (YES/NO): NO